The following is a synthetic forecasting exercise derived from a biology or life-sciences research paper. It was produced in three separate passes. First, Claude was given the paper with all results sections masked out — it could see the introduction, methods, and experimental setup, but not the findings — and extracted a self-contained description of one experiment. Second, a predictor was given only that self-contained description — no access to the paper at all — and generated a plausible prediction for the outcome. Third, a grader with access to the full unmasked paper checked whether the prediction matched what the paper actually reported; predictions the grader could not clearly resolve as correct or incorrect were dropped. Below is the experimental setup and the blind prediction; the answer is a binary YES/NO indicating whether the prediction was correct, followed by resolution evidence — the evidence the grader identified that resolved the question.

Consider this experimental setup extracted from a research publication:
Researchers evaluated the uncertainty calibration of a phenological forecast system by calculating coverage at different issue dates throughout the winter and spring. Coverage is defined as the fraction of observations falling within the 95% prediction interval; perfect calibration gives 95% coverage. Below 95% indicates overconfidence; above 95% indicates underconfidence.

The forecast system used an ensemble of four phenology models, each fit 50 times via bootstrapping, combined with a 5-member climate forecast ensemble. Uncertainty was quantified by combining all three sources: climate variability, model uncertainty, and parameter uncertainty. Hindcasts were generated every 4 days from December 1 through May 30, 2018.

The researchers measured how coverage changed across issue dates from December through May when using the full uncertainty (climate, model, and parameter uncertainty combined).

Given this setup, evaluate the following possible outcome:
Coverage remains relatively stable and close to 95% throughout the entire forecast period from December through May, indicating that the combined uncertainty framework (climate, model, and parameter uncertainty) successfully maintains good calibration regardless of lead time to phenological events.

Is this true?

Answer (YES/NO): NO